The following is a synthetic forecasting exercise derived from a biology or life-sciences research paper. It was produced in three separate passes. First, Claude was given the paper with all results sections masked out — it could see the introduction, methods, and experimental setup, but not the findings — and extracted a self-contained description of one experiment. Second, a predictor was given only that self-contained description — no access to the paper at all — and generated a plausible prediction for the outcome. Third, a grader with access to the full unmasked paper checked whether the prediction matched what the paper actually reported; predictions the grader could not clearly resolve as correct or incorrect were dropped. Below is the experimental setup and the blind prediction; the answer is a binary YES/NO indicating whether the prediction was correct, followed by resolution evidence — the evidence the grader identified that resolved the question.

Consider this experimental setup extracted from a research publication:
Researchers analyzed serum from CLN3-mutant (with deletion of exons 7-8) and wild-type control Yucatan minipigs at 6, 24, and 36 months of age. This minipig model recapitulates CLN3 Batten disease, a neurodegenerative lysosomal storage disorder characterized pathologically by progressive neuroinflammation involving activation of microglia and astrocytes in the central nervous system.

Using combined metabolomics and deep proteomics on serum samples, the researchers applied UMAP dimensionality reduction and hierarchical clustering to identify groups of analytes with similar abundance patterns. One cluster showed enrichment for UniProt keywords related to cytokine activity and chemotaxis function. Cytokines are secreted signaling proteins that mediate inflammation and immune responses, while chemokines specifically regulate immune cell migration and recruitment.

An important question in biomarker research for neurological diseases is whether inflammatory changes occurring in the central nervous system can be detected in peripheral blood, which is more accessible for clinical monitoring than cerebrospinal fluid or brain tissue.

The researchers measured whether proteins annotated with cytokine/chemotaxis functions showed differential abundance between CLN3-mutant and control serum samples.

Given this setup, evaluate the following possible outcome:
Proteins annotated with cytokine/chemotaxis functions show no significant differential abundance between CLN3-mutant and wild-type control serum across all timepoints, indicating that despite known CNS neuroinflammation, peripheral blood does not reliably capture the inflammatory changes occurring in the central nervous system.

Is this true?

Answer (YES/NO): NO